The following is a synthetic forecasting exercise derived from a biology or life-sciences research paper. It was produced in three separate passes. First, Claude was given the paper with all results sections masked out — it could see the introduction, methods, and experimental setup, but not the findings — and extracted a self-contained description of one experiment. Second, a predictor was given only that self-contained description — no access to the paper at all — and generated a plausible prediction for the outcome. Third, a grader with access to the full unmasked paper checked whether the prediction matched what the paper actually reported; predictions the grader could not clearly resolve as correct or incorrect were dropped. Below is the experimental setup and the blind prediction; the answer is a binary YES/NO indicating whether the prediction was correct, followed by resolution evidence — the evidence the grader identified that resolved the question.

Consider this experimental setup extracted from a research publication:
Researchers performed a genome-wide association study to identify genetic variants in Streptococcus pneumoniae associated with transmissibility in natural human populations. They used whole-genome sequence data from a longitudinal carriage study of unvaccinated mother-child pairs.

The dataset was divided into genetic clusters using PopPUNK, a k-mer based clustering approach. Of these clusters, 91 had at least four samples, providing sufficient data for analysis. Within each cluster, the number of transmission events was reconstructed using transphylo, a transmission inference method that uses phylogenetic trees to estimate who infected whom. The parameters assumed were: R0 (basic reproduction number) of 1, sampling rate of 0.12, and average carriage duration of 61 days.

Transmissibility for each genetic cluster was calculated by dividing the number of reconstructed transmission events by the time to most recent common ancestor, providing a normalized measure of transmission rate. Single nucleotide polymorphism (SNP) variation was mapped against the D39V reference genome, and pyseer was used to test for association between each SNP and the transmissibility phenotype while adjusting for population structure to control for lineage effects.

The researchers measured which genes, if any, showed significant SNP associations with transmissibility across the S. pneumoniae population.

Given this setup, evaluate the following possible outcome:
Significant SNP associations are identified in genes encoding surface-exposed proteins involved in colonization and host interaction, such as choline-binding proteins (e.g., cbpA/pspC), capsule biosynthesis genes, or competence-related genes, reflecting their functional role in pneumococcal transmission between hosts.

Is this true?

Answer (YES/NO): NO